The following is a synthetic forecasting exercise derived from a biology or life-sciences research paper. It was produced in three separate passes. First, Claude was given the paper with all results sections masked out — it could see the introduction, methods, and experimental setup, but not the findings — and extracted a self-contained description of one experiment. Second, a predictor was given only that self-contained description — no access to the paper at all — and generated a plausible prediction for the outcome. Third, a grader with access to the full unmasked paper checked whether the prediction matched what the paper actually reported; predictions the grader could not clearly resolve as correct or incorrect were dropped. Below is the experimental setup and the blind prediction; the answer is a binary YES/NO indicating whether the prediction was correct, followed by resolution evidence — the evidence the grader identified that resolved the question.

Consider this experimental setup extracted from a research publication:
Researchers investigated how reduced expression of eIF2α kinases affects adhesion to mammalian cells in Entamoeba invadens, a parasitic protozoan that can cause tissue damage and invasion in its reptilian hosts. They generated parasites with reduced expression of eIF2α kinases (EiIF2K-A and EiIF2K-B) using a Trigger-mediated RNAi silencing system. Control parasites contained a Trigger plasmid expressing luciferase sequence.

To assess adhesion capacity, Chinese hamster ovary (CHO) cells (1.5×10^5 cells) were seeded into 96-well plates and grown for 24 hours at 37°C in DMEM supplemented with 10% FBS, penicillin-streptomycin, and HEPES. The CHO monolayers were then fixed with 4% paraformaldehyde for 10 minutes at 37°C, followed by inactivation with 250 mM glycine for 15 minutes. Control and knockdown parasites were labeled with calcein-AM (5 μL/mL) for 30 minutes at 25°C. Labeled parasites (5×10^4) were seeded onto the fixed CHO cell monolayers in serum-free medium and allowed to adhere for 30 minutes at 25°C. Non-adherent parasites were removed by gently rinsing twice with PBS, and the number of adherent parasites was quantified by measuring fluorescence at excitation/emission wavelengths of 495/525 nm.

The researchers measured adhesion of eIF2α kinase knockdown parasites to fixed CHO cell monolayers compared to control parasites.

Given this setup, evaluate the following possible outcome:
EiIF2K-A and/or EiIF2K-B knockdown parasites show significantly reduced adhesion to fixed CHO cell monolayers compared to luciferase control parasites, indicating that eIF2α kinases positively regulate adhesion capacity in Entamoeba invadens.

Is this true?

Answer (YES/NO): NO